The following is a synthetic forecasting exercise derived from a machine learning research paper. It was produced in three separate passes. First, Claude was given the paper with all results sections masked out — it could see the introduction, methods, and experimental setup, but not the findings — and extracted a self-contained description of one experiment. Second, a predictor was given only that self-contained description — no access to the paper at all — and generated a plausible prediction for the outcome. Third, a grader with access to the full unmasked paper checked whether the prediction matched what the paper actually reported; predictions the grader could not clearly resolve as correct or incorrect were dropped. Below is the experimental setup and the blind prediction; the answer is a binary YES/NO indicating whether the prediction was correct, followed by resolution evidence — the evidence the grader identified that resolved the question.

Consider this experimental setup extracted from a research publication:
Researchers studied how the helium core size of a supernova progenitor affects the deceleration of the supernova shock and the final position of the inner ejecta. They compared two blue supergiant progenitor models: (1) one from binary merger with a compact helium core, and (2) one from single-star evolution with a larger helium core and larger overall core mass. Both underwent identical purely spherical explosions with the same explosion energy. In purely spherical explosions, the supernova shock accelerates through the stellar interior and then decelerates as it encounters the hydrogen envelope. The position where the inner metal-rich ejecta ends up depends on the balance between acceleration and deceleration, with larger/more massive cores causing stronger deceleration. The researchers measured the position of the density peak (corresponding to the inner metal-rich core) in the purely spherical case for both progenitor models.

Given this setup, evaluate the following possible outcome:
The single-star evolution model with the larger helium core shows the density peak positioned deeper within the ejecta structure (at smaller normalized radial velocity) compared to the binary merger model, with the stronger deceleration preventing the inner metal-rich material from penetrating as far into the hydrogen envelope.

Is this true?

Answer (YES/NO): NO